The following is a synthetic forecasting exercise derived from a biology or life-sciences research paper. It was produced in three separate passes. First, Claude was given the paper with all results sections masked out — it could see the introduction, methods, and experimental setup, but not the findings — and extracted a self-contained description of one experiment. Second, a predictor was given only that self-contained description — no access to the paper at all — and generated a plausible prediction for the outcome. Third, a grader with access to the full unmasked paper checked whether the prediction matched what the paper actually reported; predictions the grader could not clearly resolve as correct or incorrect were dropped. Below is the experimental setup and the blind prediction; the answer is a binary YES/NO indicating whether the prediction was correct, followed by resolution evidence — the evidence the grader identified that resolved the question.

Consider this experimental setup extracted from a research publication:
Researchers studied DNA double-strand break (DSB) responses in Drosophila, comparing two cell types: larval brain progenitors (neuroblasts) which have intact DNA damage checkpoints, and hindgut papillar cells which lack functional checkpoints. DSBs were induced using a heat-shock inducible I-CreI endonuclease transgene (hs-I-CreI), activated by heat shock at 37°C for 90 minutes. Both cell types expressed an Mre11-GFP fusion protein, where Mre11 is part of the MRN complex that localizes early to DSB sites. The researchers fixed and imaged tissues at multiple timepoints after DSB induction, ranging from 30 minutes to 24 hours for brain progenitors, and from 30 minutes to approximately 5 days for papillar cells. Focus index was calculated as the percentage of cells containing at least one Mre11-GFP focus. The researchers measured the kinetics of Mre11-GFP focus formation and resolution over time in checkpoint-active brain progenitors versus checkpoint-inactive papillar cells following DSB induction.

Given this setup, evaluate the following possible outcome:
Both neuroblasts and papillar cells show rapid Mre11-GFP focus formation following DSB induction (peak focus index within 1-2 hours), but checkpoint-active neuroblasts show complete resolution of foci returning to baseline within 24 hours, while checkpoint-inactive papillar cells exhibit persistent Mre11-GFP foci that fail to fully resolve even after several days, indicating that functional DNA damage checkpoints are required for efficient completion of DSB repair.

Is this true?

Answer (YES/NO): NO